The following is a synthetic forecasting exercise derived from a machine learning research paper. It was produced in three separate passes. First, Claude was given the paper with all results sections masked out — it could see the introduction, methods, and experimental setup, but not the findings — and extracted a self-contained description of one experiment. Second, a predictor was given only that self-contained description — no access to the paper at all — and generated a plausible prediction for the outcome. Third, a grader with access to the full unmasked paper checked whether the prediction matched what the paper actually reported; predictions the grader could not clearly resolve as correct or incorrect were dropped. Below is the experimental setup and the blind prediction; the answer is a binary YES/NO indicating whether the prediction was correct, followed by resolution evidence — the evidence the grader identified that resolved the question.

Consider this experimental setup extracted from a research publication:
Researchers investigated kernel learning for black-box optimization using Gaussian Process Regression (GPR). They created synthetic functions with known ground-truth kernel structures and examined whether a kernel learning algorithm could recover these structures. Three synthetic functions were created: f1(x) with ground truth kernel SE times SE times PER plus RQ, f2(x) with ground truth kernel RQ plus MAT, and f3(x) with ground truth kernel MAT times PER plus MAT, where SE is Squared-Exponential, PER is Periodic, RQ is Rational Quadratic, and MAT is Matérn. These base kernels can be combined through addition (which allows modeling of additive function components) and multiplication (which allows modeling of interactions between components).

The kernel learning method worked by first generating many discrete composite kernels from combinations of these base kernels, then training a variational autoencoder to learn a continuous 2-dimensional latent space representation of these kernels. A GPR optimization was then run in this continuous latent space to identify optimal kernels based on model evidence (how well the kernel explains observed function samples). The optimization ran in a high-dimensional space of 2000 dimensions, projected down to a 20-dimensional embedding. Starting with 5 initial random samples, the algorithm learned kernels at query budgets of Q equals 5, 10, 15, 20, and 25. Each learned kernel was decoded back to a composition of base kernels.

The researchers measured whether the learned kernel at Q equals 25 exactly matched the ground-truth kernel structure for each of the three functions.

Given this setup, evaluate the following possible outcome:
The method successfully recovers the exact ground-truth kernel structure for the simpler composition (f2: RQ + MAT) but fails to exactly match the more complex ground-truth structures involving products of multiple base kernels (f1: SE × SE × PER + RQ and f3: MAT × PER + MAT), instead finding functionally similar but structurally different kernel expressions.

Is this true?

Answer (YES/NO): NO